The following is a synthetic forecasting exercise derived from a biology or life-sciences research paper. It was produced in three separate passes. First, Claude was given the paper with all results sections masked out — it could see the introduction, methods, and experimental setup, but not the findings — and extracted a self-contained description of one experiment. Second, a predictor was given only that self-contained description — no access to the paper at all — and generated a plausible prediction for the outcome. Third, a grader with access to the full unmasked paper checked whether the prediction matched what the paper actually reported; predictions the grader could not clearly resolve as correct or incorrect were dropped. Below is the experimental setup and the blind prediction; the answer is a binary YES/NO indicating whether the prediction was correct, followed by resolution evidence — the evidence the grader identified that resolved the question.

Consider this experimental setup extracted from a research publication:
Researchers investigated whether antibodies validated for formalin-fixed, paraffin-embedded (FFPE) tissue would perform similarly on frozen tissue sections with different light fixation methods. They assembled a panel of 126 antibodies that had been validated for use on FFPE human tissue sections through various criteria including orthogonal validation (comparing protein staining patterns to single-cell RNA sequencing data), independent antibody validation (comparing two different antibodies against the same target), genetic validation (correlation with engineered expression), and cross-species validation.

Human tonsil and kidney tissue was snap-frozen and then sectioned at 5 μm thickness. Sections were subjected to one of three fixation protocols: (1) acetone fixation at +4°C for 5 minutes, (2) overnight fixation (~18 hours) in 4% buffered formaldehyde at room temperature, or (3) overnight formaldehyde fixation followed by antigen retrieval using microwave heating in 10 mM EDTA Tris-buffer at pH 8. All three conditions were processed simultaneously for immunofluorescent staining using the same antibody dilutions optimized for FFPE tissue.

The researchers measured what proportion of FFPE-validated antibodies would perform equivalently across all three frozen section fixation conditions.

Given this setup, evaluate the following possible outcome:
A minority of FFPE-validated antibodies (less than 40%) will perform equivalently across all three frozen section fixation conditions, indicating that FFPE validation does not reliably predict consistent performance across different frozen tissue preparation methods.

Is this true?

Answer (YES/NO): YES